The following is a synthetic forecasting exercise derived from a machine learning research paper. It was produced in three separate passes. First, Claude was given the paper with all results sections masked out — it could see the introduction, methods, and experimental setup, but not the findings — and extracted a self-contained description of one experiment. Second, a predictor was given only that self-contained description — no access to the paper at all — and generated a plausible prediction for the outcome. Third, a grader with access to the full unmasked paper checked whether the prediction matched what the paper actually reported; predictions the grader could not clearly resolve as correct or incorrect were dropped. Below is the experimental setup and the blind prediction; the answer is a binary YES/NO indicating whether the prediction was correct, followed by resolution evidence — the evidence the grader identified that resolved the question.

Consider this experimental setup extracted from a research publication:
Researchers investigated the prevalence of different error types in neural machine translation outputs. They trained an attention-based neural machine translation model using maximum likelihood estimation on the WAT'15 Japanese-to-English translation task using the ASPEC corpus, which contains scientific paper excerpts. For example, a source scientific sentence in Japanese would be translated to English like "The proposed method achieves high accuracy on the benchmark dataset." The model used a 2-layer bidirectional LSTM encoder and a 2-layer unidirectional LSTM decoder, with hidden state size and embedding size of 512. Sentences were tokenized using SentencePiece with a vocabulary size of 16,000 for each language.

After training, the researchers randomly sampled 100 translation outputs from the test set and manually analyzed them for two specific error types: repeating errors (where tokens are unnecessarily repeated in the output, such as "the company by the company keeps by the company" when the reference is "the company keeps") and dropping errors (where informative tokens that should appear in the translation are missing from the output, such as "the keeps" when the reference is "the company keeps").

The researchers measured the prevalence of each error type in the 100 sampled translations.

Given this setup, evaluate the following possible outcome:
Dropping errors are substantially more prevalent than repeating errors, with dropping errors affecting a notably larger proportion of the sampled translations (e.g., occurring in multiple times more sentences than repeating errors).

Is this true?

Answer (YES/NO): NO